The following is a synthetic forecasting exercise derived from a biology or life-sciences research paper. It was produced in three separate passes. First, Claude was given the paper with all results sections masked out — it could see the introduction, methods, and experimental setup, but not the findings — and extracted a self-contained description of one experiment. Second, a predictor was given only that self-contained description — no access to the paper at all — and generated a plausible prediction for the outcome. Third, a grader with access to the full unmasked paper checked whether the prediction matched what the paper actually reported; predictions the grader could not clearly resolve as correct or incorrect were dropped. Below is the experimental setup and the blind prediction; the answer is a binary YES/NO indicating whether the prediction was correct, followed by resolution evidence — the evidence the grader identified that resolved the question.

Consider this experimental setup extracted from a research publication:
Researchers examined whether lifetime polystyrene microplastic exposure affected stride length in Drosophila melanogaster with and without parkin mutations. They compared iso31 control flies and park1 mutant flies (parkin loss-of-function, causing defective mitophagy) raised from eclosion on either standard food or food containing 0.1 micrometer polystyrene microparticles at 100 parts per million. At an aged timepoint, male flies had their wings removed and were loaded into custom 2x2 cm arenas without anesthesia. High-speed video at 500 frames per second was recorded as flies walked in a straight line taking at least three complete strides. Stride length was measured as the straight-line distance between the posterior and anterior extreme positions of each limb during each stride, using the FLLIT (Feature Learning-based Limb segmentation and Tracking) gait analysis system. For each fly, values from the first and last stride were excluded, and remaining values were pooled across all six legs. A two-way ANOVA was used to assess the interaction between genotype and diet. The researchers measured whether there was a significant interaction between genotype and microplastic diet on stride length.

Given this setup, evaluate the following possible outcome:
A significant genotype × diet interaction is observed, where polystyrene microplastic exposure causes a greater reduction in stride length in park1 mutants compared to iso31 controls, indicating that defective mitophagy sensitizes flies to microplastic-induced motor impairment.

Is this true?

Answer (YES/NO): YES